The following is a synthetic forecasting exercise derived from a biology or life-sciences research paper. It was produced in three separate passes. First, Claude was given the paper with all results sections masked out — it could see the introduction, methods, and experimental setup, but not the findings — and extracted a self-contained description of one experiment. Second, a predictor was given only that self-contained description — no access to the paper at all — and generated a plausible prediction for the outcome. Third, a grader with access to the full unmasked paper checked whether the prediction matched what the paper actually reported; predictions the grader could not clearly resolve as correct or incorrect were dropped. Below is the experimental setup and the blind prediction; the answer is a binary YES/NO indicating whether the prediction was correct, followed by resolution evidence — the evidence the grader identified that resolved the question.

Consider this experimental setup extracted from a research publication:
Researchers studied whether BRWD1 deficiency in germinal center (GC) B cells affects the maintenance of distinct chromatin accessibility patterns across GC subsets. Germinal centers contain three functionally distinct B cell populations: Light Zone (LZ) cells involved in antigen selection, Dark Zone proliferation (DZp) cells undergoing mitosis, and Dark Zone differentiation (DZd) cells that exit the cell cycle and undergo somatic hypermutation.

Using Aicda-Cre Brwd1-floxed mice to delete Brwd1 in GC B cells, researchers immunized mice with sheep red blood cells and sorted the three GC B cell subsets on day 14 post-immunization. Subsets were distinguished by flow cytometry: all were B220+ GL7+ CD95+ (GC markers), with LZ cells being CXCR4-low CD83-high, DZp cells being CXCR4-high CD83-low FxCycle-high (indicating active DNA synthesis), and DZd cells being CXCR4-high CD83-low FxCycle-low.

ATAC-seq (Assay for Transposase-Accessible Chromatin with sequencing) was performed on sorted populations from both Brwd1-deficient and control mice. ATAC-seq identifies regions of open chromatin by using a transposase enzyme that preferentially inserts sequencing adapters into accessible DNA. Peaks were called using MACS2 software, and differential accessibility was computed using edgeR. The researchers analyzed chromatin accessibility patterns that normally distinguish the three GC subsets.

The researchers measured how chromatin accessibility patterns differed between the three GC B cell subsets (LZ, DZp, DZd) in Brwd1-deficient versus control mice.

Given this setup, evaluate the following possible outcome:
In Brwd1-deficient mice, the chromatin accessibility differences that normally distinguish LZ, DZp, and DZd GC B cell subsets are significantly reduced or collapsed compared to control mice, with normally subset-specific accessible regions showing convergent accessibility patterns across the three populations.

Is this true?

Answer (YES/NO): YES